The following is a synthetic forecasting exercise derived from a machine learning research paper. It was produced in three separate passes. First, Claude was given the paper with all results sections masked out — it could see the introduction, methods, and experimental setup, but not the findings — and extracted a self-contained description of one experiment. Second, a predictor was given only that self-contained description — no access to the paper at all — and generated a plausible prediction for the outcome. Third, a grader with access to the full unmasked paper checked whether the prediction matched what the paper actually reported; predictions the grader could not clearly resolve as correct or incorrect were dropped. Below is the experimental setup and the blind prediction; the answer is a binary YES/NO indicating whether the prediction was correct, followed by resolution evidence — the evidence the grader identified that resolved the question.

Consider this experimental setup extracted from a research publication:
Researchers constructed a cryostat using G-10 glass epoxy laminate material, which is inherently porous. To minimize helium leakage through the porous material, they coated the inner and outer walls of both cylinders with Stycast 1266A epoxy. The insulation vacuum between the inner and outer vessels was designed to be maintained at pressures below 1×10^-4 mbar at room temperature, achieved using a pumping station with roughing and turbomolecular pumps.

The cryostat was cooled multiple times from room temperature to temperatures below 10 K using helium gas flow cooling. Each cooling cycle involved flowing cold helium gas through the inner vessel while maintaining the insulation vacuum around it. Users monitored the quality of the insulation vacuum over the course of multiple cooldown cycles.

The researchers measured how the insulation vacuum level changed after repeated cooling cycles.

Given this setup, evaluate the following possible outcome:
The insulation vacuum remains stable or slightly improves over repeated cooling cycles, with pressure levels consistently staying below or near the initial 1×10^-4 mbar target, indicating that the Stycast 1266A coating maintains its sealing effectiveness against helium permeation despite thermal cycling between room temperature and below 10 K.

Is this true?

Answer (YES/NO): NO